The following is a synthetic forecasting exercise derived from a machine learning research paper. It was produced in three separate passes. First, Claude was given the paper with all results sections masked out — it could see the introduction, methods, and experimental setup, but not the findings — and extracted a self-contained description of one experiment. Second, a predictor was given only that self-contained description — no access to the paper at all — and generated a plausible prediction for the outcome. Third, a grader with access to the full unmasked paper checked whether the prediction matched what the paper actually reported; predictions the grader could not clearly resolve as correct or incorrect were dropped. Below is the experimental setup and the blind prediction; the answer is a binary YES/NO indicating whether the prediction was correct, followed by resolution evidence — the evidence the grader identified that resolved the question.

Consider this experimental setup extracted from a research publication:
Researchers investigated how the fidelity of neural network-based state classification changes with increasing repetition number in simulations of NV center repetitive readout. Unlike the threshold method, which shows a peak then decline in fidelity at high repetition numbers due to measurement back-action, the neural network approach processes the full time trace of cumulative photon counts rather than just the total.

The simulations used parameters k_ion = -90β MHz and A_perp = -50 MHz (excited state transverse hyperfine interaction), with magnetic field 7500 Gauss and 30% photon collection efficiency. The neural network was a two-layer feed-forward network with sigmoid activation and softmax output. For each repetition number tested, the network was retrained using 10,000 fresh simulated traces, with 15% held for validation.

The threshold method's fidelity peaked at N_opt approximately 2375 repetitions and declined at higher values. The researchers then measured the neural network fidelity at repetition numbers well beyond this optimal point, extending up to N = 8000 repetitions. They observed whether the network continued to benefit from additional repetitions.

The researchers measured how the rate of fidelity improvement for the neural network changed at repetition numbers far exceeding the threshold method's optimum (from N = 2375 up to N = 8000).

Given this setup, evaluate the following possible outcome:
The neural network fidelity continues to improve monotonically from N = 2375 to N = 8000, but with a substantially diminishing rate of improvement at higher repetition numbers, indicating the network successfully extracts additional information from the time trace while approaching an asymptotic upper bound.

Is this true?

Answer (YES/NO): YES